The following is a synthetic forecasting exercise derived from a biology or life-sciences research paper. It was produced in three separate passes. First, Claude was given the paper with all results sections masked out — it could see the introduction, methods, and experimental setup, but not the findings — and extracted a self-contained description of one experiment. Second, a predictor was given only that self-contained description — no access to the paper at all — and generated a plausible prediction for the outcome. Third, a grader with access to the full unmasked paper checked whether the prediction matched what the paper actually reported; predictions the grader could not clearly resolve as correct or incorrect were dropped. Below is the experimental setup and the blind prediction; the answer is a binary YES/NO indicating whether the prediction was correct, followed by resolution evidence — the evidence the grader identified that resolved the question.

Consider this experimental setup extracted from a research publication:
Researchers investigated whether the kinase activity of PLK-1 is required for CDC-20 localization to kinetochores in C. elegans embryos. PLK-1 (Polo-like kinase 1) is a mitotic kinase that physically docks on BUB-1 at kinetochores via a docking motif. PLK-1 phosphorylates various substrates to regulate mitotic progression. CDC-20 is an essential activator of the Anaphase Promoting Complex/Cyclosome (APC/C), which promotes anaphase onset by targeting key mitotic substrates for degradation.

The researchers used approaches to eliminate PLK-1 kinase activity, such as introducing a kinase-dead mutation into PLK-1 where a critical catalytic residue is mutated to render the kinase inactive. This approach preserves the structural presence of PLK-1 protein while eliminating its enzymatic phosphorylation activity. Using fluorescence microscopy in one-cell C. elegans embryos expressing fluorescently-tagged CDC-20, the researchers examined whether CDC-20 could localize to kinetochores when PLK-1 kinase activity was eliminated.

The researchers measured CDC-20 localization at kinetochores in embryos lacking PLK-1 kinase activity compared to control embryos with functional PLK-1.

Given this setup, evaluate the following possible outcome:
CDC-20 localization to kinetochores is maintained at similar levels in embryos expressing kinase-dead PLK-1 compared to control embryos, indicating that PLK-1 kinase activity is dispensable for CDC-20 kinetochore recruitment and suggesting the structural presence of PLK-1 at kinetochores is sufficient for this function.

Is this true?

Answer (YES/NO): NO